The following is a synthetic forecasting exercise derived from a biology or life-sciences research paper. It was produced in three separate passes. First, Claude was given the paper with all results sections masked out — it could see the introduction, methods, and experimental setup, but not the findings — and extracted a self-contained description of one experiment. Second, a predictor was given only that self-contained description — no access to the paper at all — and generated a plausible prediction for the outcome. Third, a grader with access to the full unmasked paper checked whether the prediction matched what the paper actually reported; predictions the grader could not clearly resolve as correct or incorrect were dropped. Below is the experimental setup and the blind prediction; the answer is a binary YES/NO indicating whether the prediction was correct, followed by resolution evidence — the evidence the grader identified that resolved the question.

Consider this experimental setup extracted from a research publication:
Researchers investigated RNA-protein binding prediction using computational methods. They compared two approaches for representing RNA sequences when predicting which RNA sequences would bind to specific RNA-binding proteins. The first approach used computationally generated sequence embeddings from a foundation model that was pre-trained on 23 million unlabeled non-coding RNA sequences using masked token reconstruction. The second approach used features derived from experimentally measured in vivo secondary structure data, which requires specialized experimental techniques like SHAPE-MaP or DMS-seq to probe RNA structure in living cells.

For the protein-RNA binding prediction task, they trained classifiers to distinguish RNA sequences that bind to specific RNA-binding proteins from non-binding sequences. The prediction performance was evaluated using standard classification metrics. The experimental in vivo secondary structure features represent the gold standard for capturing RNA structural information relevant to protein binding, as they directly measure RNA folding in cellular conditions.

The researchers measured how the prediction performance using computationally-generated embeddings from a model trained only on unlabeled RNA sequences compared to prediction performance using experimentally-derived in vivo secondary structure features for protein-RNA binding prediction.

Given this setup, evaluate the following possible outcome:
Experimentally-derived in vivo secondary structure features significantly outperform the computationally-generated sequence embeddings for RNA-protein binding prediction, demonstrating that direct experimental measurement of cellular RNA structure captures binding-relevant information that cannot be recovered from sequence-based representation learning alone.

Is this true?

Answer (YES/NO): NO